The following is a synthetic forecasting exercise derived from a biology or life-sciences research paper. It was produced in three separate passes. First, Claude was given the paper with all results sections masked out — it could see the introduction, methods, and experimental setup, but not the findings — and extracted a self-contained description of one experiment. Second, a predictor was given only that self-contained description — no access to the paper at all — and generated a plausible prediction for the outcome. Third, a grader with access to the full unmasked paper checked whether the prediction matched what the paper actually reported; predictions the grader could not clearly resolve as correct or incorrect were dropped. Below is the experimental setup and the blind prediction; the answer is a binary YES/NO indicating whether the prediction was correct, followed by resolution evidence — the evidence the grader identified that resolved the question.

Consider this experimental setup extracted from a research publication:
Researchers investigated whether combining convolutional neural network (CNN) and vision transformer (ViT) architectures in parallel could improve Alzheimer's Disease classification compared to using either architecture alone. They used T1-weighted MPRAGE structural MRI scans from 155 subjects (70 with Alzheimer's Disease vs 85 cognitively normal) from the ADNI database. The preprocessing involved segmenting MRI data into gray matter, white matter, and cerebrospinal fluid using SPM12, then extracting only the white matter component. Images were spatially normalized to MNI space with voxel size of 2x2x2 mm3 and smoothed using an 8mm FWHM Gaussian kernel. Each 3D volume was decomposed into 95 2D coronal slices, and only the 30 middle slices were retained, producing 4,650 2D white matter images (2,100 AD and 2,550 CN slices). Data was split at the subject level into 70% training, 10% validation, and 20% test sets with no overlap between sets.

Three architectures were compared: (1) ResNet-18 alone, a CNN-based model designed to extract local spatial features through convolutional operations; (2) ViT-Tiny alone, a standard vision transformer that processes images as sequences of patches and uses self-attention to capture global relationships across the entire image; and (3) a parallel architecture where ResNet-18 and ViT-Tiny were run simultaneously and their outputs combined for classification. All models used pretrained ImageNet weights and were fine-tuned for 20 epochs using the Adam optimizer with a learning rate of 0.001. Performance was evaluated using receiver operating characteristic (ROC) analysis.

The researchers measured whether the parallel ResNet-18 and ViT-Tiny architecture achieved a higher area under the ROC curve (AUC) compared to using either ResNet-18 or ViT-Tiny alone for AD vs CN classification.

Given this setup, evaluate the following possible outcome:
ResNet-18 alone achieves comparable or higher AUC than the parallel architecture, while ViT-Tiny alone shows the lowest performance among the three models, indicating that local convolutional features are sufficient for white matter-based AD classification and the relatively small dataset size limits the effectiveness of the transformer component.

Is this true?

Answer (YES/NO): NO